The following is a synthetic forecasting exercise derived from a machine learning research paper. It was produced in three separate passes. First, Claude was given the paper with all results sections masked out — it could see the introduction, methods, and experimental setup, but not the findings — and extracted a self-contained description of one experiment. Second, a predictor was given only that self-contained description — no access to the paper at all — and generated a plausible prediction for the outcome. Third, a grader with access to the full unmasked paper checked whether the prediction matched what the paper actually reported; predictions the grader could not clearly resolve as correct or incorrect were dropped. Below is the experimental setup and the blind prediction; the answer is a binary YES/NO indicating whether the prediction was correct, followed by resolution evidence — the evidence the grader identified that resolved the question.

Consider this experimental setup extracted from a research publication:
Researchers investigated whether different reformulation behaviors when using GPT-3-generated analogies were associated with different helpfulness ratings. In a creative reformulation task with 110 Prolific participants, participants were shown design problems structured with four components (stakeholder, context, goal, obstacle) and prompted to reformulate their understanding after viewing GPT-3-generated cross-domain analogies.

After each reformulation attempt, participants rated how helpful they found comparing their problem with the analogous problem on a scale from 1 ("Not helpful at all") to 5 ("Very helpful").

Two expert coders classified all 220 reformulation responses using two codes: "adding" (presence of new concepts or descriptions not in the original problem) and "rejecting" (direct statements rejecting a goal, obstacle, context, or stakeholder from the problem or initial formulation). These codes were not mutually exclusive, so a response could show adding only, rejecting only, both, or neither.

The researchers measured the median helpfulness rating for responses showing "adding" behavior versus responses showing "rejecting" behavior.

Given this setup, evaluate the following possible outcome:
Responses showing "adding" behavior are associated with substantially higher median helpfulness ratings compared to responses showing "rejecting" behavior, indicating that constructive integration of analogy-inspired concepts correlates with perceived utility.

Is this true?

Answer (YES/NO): NO